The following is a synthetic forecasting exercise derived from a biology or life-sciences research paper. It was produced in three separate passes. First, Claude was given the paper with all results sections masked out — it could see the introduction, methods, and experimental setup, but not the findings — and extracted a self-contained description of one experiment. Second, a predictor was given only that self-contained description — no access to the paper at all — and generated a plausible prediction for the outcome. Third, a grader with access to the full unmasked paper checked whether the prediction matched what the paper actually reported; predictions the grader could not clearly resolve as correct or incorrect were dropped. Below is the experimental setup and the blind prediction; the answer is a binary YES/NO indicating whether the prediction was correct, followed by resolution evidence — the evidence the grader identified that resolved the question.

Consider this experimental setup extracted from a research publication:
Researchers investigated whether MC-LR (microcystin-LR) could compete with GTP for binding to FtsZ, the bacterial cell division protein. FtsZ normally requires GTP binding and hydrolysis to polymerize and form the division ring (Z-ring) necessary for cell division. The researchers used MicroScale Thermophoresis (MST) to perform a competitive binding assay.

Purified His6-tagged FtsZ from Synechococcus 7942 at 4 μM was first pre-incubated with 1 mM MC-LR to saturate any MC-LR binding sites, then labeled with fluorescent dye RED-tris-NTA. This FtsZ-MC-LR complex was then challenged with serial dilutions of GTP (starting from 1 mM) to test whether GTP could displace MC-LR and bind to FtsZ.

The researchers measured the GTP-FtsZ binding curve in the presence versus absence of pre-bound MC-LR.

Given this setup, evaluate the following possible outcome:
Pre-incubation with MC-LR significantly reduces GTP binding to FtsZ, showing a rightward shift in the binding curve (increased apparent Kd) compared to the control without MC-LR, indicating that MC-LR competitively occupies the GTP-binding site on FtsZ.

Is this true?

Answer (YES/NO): YES